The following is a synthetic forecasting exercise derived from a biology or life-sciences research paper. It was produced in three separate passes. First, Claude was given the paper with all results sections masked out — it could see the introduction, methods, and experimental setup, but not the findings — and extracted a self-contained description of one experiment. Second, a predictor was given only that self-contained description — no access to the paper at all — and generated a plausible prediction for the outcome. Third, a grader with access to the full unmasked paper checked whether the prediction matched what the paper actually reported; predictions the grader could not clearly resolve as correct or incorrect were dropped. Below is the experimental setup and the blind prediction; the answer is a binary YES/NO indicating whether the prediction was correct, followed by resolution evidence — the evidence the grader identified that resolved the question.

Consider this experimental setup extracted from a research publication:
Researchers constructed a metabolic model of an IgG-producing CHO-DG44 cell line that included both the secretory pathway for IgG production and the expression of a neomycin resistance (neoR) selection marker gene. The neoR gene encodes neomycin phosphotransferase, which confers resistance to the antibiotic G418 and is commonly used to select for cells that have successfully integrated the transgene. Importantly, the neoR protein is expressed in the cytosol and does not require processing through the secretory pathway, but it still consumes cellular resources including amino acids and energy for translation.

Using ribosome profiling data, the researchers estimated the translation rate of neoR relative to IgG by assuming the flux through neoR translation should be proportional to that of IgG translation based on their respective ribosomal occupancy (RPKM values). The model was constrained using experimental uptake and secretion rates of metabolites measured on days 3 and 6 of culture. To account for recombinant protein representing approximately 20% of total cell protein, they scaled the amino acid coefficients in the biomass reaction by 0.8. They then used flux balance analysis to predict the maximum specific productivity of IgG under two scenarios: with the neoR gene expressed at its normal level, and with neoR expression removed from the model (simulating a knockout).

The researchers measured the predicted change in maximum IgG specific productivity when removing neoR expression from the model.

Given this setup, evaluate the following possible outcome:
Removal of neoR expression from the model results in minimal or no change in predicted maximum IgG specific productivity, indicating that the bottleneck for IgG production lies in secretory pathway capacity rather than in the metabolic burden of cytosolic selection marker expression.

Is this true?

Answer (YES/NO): NO